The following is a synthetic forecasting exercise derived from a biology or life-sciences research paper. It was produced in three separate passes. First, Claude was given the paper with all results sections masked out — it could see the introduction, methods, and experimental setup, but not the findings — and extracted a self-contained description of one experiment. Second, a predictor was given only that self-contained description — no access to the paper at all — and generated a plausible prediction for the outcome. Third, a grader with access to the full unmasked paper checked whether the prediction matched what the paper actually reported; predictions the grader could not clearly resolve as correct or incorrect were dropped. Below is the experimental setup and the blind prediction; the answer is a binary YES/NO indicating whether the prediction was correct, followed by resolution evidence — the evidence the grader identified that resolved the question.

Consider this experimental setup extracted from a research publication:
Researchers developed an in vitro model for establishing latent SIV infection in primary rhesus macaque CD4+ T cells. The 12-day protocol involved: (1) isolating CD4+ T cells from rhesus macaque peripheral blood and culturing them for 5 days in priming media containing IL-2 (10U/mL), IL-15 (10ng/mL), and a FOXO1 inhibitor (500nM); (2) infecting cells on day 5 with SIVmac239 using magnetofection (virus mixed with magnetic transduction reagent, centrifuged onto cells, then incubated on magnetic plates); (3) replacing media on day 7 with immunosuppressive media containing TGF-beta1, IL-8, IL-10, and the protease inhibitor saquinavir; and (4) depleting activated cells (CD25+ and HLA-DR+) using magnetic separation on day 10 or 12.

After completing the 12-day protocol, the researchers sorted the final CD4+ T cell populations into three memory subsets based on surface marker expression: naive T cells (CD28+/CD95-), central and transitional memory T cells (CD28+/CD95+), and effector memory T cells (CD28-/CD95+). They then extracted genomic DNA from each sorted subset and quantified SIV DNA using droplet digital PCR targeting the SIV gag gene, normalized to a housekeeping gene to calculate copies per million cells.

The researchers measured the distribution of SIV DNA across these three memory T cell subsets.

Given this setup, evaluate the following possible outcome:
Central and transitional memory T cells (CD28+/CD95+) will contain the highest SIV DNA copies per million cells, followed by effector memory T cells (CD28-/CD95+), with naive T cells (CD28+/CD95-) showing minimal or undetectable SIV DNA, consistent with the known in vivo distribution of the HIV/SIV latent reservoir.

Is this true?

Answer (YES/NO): NO